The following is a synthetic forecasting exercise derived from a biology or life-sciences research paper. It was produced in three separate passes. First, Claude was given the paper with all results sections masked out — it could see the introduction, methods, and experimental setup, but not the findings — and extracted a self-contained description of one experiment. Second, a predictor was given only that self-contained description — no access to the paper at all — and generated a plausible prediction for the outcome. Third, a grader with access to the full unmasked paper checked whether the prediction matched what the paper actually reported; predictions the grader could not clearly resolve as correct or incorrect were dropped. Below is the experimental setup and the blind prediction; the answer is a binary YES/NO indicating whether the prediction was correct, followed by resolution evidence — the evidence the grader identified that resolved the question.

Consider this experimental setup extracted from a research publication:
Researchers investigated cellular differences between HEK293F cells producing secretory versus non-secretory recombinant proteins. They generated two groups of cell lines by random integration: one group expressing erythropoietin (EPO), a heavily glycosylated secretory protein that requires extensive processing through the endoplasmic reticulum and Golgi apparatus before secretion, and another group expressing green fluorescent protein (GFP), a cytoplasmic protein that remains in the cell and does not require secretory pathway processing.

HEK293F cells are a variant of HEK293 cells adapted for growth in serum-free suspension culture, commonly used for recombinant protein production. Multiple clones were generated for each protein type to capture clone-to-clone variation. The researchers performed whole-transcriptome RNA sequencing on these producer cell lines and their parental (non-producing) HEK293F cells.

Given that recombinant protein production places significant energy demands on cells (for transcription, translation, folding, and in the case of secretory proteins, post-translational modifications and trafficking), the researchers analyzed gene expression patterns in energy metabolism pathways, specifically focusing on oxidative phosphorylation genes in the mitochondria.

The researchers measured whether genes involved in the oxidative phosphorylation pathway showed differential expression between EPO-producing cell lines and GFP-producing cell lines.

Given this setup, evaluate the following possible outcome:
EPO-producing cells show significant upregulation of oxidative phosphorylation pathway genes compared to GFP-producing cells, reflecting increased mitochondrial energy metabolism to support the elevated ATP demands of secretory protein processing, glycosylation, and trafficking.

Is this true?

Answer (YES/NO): YES